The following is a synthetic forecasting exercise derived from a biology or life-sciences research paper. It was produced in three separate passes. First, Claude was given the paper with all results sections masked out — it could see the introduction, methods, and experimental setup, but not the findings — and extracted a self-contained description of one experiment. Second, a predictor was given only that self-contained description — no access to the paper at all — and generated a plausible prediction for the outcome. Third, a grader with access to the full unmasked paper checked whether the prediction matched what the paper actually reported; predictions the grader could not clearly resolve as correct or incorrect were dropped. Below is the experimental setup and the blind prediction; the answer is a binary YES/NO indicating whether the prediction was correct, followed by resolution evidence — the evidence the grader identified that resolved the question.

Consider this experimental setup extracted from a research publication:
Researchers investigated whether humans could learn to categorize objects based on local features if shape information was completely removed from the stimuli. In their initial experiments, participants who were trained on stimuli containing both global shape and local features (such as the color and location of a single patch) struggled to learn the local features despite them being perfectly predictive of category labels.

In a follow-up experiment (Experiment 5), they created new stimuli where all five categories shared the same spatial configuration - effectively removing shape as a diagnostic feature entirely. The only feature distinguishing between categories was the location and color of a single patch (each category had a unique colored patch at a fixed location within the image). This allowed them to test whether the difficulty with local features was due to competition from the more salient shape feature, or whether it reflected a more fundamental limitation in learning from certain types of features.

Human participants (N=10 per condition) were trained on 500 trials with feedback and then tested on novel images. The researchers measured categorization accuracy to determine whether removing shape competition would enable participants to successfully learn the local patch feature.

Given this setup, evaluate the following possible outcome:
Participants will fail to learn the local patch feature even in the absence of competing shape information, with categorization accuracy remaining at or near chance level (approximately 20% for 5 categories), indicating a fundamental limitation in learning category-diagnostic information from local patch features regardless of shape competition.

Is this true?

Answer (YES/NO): YES